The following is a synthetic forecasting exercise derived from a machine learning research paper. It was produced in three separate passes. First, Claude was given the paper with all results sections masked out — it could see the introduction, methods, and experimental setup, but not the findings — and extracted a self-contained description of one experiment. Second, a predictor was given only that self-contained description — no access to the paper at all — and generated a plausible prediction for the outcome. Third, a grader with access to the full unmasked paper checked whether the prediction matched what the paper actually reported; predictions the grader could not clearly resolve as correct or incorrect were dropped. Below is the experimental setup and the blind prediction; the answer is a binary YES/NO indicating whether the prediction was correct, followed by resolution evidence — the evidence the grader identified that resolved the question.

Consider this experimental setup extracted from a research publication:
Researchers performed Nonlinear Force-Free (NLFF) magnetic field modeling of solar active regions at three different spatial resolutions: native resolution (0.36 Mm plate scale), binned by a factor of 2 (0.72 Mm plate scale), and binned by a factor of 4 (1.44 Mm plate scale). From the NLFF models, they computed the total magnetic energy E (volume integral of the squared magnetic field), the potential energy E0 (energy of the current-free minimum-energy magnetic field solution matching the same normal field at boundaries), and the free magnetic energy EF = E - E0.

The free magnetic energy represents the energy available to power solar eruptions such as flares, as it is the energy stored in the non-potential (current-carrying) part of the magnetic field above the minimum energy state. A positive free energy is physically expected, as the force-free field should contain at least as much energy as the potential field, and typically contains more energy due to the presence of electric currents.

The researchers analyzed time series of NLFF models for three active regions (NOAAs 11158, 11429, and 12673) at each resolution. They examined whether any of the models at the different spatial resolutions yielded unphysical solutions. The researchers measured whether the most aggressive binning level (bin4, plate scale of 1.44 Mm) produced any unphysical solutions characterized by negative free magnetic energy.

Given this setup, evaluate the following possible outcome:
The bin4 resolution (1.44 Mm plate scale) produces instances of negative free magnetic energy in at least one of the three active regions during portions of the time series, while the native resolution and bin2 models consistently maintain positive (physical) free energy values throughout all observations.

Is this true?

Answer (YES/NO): NO